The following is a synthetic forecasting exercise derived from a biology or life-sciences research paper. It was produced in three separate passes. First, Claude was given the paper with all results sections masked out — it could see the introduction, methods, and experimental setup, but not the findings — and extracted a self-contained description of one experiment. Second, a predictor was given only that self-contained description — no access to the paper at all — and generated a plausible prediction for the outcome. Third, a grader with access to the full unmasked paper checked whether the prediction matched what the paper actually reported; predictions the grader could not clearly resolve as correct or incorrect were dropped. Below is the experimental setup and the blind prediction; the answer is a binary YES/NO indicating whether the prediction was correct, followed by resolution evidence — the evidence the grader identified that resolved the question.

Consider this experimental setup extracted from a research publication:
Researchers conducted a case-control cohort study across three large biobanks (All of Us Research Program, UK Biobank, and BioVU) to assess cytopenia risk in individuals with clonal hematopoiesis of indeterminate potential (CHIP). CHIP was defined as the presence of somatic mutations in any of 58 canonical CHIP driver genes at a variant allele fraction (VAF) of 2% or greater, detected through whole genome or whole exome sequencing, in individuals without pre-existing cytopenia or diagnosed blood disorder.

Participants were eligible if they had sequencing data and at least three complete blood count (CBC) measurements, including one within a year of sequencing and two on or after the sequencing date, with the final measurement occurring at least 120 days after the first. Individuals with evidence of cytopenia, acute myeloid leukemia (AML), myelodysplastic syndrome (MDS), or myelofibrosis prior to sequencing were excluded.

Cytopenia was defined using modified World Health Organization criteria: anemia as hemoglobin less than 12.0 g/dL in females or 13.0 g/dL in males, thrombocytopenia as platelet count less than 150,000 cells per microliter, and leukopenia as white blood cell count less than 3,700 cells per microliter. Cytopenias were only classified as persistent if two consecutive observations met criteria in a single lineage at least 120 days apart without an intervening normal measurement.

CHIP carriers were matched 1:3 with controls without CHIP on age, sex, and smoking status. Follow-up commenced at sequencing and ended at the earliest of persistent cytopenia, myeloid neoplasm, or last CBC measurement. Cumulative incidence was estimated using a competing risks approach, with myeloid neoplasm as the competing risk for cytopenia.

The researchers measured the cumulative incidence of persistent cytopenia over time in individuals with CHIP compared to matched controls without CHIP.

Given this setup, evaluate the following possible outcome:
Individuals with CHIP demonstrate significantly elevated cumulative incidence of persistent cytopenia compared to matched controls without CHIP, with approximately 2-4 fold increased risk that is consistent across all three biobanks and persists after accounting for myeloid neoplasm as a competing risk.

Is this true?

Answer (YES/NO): NO